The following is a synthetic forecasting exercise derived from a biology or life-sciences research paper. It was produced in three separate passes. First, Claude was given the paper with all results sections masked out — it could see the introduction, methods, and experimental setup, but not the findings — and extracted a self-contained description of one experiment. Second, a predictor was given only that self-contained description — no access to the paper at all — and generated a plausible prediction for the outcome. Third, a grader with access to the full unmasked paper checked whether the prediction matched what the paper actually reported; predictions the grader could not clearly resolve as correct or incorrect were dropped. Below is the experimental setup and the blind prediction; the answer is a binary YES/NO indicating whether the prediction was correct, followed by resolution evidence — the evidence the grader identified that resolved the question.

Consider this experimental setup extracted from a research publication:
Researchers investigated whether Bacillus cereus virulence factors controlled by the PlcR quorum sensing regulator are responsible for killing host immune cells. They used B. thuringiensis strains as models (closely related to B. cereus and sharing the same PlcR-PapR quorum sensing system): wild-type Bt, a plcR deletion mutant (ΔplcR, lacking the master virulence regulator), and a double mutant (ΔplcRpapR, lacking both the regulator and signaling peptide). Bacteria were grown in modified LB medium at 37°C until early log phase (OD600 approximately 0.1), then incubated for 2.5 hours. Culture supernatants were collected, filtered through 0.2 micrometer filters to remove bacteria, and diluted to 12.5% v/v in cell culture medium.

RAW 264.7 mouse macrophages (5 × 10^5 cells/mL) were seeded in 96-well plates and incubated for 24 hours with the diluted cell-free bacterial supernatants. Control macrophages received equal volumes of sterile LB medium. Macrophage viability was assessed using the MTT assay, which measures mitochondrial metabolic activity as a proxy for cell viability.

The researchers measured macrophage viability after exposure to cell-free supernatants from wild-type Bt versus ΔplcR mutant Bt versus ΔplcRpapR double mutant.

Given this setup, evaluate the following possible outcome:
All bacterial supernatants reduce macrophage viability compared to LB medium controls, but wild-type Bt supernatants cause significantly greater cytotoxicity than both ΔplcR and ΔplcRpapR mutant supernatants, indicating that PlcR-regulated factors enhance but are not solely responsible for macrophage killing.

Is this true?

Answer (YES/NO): NO